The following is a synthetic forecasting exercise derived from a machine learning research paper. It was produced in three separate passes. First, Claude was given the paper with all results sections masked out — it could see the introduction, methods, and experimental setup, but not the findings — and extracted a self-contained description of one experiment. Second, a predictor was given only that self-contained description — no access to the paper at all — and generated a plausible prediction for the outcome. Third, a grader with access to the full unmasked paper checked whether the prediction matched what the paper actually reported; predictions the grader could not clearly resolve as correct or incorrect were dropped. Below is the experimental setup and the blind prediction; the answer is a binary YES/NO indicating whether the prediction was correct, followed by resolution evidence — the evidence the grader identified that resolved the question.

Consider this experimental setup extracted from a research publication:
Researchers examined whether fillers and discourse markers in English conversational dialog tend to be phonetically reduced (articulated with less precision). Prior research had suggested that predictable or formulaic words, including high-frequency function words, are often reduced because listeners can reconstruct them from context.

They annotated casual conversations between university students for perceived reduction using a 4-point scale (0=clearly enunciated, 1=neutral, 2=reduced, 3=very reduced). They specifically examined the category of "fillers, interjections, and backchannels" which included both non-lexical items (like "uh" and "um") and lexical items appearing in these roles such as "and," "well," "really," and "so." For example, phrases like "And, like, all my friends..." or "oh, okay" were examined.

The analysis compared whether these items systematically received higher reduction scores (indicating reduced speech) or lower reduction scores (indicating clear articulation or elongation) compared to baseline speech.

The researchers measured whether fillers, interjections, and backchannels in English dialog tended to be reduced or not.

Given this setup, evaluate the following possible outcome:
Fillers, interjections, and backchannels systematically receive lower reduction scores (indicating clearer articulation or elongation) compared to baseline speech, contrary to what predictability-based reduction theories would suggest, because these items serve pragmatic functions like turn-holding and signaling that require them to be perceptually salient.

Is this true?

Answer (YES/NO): YES